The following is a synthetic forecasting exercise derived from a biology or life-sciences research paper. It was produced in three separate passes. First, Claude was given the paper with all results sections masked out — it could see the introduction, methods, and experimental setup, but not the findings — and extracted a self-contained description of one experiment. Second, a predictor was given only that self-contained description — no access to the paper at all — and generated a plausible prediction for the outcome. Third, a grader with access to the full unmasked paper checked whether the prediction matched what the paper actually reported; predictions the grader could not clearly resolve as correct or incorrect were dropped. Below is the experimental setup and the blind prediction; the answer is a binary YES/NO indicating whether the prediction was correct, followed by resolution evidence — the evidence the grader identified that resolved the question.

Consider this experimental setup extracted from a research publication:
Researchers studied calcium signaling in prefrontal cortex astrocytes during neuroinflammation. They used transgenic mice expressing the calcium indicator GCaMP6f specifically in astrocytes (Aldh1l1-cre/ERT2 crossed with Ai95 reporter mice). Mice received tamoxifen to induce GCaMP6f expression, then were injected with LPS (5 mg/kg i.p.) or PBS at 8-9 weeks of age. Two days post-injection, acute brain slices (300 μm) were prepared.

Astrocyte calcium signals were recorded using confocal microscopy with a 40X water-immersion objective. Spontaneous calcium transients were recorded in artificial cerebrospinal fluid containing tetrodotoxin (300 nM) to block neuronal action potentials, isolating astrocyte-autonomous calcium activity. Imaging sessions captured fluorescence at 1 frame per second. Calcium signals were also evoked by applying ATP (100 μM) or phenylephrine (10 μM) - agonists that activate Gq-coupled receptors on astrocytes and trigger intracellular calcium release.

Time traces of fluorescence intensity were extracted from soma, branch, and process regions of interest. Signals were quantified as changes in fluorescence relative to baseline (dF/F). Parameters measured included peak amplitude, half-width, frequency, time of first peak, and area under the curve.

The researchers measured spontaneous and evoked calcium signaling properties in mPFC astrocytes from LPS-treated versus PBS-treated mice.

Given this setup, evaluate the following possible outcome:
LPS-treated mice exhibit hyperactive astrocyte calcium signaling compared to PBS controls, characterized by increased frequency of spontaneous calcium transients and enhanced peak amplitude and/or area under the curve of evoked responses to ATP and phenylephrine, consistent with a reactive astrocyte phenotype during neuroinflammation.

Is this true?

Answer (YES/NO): NO